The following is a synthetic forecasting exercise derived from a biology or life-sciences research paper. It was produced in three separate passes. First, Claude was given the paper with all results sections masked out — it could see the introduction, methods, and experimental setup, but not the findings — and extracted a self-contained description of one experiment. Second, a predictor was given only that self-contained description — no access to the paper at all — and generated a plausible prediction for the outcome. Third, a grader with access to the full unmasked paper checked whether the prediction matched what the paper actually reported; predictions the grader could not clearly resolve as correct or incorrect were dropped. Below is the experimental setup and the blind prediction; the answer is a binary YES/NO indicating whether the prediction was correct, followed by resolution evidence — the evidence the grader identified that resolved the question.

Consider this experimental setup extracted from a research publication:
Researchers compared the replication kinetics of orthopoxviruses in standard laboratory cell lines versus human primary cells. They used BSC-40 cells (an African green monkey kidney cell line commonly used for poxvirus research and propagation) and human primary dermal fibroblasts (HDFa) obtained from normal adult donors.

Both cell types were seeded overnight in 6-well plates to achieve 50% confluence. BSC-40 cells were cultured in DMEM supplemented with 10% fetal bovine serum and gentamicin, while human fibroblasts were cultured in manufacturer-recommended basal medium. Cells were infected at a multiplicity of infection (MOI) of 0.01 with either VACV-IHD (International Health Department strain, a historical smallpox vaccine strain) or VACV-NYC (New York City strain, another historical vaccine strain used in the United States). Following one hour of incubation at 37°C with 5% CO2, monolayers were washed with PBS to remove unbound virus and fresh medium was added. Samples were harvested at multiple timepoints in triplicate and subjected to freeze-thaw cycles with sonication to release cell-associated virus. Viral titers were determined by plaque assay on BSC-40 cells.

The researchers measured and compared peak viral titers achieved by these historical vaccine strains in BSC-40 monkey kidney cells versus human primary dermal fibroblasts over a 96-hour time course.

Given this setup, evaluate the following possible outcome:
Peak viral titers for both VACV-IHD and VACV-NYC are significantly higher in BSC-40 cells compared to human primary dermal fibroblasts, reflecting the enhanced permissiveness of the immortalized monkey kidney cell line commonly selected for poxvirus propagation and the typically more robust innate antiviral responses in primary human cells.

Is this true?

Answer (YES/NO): YES